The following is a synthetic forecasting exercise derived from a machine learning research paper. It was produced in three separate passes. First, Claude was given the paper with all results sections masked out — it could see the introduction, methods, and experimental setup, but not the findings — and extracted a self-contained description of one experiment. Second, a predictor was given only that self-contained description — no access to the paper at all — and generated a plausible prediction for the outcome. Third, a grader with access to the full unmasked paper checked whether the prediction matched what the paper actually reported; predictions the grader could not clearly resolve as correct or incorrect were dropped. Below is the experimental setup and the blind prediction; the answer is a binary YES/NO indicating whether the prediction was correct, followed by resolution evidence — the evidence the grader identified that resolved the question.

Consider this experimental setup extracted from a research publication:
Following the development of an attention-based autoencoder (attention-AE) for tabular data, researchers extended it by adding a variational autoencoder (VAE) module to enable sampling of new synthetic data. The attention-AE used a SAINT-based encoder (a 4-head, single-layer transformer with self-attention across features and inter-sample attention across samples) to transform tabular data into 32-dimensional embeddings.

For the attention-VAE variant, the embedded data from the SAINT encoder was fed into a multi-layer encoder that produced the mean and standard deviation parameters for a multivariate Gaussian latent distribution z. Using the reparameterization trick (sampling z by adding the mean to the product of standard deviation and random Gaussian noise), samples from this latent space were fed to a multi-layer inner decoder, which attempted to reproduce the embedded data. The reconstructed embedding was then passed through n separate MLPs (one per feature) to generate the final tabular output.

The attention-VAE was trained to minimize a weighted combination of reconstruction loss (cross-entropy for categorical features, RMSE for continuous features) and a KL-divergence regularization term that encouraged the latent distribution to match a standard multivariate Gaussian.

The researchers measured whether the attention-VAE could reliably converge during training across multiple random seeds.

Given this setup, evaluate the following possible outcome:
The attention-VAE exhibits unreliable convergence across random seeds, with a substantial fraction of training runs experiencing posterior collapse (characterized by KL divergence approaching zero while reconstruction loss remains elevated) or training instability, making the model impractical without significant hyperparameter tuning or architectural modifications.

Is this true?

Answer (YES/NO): NO